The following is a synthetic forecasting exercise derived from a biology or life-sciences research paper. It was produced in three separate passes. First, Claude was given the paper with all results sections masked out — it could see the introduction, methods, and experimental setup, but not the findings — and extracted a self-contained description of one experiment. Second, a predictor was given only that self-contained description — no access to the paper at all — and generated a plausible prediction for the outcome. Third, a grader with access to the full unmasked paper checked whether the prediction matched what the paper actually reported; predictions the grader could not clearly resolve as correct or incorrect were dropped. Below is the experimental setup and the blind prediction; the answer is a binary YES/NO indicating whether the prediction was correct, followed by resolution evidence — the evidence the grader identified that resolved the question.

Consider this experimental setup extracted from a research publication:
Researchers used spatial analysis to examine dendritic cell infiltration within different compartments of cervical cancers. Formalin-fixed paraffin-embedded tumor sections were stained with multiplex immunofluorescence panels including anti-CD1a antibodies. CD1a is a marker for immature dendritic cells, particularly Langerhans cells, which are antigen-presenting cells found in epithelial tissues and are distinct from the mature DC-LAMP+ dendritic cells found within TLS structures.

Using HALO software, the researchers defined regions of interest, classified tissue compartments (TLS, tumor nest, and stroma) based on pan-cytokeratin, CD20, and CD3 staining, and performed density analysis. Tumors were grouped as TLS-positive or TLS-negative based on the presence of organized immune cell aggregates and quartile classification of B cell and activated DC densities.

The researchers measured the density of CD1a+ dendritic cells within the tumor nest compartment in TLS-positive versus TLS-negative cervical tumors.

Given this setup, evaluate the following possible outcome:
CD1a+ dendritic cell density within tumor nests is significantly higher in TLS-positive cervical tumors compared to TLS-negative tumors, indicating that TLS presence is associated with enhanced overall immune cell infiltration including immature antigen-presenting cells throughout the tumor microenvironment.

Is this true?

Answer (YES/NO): NO